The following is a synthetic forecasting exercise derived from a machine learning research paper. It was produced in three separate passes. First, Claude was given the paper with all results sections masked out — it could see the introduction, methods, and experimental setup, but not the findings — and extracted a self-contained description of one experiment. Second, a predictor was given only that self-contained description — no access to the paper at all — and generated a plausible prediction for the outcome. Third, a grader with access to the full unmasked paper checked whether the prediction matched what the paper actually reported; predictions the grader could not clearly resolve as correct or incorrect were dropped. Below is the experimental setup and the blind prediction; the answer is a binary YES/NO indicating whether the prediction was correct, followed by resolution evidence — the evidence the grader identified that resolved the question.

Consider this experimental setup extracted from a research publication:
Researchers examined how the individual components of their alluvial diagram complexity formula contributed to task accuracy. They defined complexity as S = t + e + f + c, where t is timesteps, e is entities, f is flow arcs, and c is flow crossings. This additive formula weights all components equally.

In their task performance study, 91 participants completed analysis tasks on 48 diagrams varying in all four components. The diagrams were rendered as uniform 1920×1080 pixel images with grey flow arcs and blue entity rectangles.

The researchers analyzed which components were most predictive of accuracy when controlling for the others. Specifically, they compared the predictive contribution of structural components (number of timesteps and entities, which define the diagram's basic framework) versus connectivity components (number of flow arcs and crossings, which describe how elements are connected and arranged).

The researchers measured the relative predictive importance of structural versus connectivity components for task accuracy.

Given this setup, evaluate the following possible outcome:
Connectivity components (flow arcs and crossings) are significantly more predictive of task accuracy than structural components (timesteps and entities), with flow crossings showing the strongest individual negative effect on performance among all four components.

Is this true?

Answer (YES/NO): NO